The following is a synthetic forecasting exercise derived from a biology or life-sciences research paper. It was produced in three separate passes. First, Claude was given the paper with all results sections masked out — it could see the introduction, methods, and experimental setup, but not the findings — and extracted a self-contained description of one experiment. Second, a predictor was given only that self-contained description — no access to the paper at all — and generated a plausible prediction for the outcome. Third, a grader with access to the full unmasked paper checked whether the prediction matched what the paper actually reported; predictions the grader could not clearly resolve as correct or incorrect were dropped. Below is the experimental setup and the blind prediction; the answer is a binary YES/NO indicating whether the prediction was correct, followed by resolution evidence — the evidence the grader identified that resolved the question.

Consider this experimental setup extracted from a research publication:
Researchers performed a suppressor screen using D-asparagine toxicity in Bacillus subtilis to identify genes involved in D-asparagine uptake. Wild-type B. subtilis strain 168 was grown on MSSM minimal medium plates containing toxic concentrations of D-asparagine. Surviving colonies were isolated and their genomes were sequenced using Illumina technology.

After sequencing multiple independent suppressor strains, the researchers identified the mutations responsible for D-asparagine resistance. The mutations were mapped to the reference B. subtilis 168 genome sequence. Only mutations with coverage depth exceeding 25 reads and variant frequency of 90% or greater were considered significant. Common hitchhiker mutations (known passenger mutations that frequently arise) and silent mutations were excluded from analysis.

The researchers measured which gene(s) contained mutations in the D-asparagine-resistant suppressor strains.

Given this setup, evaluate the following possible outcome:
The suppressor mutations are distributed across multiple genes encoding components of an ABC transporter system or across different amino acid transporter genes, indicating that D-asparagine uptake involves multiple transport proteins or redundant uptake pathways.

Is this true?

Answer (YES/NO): NO